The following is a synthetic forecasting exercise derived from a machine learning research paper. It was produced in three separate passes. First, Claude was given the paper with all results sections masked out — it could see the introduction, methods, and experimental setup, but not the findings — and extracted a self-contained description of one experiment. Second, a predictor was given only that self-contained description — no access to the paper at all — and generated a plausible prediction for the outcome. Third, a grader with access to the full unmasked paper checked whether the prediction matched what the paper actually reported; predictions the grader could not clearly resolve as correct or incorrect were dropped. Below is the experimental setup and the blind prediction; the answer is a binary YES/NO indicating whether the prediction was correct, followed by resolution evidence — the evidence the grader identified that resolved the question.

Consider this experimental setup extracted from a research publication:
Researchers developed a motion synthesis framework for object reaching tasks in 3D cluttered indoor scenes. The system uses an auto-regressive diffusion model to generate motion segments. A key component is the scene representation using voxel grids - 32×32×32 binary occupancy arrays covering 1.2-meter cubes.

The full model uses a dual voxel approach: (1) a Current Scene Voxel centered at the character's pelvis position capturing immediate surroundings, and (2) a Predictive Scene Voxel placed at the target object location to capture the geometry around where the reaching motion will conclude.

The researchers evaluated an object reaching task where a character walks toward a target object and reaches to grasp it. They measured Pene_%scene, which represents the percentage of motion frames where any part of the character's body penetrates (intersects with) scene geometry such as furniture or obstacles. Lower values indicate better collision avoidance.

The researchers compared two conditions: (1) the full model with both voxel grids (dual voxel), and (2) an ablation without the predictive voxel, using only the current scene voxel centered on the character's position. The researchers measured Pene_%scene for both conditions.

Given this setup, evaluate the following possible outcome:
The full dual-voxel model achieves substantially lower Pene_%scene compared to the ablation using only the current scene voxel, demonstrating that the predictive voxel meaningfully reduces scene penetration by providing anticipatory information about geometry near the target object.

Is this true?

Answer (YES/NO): YES